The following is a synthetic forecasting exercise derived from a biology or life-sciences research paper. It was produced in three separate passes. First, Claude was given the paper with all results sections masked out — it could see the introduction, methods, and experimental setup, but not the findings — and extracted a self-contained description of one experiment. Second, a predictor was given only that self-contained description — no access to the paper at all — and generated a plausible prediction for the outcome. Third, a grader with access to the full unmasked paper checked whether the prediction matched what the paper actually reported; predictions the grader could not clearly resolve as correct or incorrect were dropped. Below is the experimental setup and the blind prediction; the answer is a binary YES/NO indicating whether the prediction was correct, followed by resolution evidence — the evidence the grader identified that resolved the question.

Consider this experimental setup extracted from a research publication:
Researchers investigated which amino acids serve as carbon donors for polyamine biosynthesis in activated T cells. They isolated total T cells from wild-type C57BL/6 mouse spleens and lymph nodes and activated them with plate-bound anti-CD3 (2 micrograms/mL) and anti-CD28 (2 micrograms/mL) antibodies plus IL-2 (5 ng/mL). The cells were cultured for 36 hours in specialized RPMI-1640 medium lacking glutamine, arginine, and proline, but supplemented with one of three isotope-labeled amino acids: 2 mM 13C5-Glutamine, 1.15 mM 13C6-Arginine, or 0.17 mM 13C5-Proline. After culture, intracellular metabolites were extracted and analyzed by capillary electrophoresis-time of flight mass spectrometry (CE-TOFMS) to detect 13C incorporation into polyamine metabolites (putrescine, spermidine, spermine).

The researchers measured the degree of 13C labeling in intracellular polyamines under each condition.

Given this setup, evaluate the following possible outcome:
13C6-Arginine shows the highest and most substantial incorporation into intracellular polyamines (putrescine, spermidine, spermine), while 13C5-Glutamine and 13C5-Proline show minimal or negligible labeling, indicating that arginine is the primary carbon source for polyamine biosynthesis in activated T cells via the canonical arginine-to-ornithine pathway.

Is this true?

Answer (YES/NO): NO